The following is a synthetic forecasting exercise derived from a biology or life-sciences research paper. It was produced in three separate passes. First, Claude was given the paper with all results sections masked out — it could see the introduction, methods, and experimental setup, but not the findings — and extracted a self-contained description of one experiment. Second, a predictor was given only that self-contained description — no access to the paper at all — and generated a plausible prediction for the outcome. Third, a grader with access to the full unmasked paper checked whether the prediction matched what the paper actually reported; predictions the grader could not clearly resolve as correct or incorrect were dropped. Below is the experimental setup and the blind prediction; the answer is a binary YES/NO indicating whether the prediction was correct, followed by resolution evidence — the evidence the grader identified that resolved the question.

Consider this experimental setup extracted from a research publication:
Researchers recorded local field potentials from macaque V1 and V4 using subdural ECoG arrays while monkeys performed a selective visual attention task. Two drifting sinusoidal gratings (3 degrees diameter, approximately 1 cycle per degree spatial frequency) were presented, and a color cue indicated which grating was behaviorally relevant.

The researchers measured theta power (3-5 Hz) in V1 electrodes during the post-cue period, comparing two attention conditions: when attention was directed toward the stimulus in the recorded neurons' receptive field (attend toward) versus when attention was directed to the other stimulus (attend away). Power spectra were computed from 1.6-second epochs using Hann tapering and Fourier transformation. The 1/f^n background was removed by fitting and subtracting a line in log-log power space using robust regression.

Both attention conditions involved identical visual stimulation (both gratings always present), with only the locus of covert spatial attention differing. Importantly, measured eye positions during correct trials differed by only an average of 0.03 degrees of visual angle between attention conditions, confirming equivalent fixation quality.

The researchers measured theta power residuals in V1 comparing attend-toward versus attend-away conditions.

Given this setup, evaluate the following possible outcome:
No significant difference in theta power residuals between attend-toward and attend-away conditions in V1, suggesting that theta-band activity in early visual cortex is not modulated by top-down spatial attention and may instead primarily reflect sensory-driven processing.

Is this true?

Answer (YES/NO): NO